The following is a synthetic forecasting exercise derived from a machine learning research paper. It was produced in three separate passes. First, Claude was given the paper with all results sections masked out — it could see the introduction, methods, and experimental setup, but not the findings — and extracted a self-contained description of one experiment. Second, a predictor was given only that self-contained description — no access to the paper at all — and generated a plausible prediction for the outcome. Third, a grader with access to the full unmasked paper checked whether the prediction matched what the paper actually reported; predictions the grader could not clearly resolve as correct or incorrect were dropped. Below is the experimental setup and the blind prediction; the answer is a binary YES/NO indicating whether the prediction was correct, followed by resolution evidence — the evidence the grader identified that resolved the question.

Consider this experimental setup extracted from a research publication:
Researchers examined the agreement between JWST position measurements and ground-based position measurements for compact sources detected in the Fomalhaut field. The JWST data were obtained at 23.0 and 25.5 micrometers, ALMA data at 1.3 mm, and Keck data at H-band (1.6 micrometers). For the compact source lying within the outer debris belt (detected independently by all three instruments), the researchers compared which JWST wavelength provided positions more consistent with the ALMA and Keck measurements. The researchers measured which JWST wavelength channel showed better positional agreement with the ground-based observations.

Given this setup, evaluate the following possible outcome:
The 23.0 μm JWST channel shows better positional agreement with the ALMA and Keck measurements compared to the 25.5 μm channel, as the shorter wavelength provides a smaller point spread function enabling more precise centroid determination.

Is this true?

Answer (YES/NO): NO